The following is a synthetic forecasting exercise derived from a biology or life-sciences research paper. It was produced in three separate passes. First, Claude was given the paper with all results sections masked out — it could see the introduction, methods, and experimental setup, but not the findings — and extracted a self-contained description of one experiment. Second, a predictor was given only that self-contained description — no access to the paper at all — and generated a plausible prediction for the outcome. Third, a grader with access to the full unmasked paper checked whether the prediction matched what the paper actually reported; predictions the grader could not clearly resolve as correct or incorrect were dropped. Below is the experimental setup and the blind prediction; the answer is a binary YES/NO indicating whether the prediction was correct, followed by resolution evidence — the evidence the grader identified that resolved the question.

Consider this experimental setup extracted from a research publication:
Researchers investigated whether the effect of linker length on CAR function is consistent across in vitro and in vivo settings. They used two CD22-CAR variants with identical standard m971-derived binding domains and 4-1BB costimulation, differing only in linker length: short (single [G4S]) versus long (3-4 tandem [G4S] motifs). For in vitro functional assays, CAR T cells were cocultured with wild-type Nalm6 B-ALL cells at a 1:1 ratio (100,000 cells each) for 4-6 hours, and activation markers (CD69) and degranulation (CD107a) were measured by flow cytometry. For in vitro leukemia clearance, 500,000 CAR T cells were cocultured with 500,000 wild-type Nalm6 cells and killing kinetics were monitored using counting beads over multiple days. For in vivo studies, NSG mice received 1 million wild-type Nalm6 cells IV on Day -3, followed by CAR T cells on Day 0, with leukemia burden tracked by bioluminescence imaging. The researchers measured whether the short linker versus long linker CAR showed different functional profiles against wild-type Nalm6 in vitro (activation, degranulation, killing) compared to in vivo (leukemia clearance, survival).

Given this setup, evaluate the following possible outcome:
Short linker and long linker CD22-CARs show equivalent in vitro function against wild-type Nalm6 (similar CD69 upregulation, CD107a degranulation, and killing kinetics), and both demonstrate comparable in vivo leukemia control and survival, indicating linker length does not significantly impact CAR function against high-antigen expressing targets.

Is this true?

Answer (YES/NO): YES